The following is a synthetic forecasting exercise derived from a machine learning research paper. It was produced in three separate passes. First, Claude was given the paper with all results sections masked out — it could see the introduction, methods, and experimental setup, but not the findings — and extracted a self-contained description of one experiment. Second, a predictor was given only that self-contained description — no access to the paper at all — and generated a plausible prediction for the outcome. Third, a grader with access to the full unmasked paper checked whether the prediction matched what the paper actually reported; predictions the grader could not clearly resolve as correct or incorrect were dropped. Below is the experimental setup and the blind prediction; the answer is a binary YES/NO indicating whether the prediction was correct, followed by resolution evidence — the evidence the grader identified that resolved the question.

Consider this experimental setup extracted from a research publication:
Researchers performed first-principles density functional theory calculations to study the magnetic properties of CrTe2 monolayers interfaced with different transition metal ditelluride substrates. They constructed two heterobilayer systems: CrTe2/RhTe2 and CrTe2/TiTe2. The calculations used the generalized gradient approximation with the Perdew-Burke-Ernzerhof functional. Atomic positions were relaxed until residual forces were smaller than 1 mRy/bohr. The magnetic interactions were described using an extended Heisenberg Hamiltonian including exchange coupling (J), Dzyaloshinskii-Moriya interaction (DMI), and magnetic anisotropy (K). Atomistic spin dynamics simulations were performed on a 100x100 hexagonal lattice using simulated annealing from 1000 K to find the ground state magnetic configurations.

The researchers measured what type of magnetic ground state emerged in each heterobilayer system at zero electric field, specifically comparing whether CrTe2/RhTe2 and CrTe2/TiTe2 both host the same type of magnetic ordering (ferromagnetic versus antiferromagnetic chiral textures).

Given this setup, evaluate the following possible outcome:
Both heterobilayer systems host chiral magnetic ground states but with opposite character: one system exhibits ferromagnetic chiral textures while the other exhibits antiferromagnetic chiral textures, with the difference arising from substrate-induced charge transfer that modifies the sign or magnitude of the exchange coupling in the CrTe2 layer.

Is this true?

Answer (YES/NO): YES